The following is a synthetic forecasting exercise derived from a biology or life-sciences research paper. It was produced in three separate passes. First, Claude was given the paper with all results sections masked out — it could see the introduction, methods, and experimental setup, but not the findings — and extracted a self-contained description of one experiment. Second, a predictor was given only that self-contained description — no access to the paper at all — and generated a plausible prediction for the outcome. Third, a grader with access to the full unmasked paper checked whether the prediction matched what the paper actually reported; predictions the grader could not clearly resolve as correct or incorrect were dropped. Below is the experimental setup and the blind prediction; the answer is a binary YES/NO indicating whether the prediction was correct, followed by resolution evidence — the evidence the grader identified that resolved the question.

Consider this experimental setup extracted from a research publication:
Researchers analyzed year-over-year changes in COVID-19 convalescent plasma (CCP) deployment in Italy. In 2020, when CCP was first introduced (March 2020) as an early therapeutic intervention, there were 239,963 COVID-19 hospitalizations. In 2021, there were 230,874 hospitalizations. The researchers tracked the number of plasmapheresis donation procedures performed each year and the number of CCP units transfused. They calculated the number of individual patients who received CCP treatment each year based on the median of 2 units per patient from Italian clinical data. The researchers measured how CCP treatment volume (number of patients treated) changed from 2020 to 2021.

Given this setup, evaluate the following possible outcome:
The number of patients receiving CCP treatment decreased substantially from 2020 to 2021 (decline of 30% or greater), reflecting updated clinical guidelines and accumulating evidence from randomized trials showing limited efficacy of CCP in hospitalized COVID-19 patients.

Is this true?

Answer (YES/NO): NO